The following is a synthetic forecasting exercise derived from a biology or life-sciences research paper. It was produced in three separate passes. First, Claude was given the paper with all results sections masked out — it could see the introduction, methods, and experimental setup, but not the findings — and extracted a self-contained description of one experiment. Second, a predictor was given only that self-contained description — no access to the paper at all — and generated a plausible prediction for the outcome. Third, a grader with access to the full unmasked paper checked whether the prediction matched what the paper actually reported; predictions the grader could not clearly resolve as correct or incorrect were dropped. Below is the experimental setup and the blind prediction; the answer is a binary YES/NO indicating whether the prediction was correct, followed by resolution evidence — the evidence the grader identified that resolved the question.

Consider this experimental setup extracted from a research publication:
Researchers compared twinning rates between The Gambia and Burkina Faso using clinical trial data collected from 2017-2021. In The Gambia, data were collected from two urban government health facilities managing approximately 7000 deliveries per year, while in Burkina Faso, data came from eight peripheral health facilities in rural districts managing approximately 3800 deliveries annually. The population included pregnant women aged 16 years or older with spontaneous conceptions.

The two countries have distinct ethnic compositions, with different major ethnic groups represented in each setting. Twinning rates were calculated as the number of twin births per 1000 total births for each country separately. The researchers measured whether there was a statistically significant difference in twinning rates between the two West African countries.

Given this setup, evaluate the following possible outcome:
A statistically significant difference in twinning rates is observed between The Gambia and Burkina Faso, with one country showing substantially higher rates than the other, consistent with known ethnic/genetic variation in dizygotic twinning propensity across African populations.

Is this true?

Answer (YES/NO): YES